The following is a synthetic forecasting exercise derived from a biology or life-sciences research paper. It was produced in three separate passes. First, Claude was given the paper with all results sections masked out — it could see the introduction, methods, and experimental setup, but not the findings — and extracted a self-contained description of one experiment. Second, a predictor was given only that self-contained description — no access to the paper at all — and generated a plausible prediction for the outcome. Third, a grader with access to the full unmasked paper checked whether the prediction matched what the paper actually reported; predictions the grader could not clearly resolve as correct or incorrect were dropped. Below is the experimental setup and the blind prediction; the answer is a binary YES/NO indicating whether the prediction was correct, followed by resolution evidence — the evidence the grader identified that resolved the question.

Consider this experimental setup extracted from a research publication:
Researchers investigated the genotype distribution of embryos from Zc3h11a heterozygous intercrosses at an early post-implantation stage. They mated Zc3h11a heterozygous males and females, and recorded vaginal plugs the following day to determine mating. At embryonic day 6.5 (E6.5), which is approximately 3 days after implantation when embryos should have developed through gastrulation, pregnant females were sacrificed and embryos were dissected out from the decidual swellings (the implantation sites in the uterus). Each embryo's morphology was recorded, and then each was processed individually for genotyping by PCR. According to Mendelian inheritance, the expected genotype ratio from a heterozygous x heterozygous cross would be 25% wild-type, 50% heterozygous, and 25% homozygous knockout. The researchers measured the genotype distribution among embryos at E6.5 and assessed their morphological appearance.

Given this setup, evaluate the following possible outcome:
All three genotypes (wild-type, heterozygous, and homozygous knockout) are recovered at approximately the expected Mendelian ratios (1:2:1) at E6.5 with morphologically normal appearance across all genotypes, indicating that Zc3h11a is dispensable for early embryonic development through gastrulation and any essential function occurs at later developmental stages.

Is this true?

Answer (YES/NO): NO